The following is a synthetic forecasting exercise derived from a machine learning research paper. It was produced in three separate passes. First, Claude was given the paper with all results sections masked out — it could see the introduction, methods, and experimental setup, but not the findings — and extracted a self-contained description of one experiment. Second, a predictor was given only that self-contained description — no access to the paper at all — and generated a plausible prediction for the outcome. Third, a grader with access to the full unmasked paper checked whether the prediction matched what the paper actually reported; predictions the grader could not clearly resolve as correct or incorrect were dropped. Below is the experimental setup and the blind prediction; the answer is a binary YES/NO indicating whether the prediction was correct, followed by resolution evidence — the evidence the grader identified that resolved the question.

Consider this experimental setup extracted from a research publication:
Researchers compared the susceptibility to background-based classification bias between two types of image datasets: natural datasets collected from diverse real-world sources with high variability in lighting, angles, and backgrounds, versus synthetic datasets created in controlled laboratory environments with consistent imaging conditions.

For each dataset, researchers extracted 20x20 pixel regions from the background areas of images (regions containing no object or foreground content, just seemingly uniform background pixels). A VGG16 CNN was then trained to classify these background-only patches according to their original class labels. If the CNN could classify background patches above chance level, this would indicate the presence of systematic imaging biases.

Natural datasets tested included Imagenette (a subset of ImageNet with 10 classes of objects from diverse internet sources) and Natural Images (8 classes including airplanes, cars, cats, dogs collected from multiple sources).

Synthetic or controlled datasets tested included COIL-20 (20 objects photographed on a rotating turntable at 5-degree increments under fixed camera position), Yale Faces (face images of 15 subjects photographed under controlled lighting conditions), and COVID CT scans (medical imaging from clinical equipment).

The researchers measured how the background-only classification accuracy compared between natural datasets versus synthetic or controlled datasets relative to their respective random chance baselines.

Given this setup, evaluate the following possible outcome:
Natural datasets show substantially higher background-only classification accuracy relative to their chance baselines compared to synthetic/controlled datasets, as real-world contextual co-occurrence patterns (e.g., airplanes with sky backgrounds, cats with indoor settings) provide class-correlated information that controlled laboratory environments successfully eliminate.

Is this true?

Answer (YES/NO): NO